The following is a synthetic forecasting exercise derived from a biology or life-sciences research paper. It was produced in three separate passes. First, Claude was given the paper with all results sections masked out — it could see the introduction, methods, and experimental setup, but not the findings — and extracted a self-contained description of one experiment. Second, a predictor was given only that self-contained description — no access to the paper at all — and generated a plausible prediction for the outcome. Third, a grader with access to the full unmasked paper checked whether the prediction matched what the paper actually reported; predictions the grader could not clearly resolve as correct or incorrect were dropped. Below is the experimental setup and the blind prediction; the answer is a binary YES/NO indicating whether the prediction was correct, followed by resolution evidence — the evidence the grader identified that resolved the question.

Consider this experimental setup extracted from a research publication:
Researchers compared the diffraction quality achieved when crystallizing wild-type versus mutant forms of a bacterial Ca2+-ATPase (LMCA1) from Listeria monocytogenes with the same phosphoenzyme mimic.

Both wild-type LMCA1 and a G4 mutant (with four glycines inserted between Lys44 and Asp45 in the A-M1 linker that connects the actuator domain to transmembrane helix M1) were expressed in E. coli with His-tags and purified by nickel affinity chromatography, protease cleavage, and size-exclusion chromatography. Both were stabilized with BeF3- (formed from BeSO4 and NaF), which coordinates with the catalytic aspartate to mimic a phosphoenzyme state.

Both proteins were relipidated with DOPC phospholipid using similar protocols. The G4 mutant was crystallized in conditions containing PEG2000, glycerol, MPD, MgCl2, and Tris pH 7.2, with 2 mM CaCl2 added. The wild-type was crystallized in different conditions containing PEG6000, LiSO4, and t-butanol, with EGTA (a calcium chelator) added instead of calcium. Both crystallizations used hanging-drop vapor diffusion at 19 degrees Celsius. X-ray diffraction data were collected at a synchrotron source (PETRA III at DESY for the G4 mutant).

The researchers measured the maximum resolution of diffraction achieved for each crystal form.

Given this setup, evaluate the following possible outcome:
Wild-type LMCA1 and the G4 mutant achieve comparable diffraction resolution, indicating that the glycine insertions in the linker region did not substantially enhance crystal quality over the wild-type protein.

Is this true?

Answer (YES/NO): NO